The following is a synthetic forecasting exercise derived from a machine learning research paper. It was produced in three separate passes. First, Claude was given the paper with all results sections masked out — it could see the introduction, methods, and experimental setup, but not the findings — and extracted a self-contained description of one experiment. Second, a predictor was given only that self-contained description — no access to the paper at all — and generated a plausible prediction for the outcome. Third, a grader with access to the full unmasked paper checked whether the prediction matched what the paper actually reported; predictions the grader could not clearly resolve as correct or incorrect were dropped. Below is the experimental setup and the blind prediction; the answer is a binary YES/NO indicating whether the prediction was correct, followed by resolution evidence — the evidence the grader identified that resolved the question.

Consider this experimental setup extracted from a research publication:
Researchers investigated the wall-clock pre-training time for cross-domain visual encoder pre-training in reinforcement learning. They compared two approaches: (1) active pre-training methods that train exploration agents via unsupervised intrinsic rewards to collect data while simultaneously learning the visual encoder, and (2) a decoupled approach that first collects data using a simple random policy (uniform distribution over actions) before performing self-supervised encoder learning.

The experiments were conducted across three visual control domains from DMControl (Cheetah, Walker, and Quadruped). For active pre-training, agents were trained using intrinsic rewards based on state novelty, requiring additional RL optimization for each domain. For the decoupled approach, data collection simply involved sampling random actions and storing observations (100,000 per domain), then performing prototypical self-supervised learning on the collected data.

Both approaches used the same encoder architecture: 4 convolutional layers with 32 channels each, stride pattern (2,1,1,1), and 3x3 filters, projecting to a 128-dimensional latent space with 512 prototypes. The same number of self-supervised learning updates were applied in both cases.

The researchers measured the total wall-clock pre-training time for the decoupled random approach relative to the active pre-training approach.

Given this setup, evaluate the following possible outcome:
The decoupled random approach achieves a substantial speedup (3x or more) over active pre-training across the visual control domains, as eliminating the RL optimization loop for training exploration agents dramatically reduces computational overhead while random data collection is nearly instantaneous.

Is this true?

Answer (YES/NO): NO